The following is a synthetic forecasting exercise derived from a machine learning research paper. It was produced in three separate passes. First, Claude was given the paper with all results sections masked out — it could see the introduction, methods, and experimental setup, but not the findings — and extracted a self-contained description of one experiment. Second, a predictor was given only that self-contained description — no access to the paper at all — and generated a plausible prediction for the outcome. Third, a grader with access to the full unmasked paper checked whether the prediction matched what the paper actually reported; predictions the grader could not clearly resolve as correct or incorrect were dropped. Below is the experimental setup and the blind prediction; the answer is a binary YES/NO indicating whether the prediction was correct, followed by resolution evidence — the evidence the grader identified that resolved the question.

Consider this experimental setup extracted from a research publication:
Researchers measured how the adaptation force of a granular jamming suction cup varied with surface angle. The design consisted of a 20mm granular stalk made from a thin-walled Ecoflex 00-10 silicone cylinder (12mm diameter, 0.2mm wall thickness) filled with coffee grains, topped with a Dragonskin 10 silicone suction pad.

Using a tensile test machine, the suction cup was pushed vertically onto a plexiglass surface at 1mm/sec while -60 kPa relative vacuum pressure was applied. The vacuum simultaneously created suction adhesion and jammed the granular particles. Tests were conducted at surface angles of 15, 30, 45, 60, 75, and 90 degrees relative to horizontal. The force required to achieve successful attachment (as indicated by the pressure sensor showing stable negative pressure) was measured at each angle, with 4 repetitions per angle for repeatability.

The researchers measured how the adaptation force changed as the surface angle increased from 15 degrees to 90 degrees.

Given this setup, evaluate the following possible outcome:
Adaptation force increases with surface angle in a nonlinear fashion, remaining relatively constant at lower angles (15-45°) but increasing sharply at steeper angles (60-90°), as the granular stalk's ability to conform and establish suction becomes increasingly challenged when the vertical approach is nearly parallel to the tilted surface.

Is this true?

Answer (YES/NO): NO